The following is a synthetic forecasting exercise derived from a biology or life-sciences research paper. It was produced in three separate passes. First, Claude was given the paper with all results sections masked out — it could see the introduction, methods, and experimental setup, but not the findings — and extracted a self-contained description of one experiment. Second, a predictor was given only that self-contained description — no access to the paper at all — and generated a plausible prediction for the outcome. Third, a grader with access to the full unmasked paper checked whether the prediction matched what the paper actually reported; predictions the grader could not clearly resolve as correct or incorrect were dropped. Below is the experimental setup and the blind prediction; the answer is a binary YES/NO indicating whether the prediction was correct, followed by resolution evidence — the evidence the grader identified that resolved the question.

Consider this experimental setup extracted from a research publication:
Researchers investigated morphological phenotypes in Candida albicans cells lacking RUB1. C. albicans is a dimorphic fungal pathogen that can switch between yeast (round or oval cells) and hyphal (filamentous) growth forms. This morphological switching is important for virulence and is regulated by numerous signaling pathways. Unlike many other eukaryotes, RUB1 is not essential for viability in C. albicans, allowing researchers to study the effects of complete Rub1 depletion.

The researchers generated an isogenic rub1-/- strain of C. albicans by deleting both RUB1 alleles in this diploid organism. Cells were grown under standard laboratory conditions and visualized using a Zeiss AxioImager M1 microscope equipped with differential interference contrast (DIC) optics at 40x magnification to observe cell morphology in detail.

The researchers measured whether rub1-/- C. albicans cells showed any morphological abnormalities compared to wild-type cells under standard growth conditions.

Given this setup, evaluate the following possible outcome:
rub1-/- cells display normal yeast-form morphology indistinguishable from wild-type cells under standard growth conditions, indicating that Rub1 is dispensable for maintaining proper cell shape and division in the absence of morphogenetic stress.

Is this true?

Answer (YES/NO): NO